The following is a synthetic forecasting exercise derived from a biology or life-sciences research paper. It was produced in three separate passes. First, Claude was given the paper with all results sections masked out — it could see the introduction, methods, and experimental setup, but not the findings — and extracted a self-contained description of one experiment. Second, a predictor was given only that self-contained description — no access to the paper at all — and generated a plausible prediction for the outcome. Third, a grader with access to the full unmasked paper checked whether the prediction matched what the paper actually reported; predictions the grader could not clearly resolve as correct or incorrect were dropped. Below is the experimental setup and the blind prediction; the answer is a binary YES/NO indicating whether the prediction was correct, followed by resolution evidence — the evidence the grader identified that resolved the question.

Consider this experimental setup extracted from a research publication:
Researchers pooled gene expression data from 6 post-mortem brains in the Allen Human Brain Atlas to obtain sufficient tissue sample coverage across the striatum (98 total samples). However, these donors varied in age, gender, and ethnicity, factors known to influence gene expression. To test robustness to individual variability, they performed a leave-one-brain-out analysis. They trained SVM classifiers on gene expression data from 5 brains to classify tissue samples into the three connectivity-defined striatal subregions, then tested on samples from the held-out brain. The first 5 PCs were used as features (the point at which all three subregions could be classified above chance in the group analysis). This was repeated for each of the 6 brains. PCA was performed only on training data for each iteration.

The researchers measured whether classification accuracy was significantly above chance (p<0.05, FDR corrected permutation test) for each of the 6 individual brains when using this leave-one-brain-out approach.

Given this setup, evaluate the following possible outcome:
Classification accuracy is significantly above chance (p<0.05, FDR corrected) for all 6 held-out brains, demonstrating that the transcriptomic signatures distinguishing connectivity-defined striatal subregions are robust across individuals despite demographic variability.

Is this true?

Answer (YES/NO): YES